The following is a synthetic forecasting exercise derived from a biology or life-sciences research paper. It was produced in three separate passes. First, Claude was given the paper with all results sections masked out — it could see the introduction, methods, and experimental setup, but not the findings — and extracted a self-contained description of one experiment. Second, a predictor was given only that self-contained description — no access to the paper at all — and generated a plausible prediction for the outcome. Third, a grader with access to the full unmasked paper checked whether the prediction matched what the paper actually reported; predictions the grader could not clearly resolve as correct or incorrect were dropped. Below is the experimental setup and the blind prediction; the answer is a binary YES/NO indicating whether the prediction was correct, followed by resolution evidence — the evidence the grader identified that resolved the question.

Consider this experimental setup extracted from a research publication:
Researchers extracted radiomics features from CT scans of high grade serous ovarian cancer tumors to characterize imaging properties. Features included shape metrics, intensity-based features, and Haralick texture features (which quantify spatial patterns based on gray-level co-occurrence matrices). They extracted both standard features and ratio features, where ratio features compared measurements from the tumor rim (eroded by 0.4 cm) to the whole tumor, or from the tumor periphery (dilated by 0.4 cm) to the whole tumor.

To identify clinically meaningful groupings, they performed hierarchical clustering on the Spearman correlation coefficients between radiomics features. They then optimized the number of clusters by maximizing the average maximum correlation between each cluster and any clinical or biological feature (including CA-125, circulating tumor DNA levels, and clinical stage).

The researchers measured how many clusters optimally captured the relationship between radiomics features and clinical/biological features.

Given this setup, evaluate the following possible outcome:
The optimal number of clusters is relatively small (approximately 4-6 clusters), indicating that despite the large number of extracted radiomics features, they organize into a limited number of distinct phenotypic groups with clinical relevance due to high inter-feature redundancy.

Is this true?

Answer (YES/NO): YES